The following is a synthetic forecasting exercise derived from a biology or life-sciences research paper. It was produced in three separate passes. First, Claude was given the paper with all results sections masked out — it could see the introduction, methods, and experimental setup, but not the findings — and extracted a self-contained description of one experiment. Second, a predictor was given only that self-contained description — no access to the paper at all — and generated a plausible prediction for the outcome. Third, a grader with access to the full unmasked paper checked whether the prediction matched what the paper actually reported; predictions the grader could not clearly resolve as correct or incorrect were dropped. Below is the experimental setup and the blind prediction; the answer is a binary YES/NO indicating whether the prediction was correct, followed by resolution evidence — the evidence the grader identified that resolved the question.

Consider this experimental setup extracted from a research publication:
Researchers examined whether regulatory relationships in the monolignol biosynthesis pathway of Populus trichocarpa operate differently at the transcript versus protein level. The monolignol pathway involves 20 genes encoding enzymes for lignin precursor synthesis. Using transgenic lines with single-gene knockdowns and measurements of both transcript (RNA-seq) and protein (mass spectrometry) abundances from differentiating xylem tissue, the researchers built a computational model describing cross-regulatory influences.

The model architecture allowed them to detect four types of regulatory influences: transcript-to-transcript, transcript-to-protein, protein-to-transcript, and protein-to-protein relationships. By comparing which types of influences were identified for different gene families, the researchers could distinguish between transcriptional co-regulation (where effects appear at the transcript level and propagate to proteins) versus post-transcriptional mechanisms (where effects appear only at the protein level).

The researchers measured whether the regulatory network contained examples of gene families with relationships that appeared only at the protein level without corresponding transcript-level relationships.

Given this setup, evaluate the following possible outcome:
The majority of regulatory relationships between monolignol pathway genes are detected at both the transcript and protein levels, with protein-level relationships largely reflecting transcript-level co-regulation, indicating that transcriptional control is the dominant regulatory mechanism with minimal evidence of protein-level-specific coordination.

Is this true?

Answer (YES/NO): NO